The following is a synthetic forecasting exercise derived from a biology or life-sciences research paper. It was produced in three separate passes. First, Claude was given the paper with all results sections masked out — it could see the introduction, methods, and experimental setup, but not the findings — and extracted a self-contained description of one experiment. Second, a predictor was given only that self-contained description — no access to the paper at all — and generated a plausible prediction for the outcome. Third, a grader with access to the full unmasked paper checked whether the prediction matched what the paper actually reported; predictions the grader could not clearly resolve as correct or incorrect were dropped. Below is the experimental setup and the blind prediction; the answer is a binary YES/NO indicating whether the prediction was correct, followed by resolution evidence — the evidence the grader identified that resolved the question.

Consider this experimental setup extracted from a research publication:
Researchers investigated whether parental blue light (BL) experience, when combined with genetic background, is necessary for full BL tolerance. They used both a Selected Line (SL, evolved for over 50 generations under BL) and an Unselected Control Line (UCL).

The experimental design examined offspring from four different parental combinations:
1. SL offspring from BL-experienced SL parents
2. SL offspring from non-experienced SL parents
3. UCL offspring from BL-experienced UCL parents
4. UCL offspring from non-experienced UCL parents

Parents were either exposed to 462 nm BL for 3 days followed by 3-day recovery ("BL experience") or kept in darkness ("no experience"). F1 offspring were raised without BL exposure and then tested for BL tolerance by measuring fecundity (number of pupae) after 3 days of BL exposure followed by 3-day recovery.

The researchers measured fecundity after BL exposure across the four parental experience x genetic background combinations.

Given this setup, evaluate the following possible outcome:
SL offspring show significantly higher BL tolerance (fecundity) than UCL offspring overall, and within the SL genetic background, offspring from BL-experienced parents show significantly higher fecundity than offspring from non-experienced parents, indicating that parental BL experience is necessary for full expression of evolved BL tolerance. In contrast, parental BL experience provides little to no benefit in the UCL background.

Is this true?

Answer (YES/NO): NO